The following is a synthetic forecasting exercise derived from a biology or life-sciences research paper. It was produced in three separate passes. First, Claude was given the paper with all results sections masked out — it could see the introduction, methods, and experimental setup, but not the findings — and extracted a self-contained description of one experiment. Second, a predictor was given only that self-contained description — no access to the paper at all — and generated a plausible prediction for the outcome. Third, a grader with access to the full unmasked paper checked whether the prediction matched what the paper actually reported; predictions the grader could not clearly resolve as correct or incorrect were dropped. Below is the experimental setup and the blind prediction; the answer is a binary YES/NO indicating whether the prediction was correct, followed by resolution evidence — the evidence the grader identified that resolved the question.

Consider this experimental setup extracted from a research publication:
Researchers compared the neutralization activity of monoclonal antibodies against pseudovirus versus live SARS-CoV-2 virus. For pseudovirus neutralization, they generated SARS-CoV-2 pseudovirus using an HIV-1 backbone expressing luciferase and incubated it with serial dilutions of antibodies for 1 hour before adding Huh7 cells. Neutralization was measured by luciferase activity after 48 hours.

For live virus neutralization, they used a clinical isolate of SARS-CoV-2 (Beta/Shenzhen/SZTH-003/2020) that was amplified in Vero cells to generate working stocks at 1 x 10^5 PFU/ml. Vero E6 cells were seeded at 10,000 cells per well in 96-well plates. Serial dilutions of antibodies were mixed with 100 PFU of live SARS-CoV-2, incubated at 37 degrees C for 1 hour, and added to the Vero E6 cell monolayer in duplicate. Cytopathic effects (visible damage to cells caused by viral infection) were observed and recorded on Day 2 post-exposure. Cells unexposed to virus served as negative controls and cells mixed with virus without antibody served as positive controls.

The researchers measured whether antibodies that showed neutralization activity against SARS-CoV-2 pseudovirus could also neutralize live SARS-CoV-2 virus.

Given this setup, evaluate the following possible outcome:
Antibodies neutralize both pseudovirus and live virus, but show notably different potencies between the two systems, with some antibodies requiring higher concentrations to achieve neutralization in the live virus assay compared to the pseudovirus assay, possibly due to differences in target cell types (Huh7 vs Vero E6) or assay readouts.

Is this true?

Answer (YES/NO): NO